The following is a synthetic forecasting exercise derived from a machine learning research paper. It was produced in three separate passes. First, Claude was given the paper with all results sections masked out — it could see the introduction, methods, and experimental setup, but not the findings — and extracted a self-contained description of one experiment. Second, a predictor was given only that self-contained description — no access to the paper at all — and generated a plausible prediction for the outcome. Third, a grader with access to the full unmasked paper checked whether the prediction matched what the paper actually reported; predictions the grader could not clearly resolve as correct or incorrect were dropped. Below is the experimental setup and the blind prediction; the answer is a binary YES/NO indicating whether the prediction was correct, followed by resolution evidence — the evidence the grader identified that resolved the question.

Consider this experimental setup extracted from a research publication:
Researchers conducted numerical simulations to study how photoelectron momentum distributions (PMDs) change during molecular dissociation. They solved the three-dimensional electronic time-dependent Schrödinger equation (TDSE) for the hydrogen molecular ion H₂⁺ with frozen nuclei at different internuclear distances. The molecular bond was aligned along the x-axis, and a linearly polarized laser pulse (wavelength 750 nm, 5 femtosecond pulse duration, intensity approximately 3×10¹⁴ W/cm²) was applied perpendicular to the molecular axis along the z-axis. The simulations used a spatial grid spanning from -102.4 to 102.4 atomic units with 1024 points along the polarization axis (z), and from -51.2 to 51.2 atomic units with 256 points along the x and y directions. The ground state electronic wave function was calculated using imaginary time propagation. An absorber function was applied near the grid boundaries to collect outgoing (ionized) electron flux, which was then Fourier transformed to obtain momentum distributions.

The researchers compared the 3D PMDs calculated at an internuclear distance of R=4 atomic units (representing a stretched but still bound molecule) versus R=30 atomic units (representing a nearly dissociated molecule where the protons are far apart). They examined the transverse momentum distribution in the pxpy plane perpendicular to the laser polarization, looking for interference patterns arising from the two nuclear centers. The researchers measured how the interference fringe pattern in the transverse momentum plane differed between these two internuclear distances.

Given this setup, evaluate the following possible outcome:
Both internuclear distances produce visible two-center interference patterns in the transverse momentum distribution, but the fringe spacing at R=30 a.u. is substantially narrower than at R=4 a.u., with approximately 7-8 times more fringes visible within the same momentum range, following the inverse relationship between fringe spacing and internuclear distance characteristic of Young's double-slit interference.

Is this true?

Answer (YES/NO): YES